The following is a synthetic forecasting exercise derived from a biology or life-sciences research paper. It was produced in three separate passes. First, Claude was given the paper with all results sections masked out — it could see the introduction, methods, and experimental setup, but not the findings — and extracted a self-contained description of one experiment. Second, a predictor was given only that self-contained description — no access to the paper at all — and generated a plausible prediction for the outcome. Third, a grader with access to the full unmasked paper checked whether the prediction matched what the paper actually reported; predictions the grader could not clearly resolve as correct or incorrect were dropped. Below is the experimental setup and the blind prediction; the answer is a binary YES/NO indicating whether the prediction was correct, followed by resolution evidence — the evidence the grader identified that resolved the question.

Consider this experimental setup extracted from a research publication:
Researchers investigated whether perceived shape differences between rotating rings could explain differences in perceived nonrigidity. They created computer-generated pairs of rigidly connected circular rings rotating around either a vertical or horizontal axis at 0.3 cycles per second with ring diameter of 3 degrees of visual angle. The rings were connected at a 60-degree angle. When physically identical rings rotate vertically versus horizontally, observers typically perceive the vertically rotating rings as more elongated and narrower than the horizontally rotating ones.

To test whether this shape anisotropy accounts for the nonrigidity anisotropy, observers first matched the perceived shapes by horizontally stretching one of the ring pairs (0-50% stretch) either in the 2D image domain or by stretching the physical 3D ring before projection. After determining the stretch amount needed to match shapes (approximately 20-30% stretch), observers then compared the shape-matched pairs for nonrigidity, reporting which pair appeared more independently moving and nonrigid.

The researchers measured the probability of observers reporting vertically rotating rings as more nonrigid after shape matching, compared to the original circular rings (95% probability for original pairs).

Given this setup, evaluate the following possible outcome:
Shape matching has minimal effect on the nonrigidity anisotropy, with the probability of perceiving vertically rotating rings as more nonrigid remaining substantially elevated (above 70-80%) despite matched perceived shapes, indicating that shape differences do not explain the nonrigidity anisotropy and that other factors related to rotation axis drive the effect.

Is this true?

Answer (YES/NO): NO